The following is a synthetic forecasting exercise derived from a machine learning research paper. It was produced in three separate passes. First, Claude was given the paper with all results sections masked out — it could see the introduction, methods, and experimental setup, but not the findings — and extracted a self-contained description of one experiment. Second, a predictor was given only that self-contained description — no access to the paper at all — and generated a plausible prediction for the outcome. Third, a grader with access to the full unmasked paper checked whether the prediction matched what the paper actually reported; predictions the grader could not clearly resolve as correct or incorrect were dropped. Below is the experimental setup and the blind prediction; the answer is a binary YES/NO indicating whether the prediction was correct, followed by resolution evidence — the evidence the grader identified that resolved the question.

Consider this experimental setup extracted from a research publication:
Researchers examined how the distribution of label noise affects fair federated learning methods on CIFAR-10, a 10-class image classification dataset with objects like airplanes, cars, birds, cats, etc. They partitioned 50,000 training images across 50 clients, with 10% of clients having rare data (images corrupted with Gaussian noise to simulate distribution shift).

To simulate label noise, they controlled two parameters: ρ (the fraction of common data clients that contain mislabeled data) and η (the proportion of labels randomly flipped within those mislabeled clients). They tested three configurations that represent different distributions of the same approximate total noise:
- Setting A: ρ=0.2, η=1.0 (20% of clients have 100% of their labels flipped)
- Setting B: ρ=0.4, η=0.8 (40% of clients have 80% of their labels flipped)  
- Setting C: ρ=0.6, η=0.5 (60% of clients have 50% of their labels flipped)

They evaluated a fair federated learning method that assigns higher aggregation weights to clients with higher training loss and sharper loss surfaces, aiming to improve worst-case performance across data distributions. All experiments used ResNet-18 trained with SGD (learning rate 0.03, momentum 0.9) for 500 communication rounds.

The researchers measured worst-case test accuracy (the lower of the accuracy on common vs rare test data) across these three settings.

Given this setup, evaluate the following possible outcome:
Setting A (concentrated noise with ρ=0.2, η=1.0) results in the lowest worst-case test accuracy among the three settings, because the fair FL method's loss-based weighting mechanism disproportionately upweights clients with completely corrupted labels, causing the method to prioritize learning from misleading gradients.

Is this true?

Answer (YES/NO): YES